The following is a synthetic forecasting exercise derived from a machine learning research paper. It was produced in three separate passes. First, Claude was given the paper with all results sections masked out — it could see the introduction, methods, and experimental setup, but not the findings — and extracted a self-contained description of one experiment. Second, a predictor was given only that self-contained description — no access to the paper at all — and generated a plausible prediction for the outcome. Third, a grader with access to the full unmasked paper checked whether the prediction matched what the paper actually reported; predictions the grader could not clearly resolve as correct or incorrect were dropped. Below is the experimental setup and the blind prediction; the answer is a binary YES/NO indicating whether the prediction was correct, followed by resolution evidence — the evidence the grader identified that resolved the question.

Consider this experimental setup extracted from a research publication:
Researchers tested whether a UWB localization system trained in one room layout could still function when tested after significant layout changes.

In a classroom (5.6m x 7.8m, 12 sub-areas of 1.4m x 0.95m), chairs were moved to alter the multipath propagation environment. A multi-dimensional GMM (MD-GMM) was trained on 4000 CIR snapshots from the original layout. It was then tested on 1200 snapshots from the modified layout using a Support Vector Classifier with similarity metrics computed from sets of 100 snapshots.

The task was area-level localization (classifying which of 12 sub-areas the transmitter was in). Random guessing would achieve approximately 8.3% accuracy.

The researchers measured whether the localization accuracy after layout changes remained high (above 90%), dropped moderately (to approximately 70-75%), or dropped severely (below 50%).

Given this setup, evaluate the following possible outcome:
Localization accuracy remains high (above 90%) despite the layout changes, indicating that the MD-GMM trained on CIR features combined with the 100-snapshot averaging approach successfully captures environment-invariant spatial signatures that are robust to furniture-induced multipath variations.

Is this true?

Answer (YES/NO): YES